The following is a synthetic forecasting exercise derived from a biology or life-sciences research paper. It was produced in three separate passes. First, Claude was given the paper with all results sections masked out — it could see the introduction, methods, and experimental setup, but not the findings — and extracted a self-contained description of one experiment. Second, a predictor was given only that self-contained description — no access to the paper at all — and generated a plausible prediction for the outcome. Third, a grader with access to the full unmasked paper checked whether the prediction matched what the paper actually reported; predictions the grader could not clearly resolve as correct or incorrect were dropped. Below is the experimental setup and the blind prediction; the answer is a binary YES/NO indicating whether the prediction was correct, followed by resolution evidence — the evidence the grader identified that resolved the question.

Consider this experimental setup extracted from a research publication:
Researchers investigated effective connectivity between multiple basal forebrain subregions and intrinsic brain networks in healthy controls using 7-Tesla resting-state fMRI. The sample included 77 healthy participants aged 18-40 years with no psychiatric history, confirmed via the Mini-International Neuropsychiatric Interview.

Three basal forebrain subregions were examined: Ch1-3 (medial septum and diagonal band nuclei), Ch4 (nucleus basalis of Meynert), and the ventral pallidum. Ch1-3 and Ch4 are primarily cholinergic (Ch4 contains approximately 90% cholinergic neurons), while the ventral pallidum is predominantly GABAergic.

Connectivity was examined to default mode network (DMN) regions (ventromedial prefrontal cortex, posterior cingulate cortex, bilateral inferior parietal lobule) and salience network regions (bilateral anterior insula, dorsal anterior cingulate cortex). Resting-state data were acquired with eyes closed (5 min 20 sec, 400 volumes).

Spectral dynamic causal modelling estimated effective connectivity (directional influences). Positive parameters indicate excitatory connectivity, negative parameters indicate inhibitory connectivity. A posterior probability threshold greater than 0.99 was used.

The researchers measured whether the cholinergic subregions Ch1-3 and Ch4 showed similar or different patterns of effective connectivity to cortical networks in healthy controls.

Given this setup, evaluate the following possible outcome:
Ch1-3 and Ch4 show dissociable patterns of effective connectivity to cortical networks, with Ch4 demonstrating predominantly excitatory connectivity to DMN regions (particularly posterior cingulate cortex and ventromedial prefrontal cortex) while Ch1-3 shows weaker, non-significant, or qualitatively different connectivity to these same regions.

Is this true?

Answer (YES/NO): NO